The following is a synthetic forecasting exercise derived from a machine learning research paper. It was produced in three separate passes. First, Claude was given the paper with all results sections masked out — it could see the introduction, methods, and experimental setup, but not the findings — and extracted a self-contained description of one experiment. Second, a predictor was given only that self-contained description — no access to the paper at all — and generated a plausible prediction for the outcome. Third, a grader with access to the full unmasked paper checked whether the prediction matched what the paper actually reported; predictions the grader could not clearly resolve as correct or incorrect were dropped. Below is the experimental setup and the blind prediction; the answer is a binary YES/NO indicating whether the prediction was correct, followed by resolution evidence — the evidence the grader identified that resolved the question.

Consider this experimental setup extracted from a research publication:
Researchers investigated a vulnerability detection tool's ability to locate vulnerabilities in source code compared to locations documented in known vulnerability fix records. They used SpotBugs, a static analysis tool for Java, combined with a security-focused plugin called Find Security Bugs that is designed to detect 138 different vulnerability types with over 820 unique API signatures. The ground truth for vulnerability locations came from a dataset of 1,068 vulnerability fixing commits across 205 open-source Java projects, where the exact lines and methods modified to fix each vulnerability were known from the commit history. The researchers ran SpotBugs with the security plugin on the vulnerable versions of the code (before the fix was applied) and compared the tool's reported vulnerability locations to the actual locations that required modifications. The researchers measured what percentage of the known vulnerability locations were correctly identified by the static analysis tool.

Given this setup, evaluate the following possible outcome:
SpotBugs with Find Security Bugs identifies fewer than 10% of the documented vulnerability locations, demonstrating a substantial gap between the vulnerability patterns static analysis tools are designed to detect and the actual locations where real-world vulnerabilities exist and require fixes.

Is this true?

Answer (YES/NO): NO